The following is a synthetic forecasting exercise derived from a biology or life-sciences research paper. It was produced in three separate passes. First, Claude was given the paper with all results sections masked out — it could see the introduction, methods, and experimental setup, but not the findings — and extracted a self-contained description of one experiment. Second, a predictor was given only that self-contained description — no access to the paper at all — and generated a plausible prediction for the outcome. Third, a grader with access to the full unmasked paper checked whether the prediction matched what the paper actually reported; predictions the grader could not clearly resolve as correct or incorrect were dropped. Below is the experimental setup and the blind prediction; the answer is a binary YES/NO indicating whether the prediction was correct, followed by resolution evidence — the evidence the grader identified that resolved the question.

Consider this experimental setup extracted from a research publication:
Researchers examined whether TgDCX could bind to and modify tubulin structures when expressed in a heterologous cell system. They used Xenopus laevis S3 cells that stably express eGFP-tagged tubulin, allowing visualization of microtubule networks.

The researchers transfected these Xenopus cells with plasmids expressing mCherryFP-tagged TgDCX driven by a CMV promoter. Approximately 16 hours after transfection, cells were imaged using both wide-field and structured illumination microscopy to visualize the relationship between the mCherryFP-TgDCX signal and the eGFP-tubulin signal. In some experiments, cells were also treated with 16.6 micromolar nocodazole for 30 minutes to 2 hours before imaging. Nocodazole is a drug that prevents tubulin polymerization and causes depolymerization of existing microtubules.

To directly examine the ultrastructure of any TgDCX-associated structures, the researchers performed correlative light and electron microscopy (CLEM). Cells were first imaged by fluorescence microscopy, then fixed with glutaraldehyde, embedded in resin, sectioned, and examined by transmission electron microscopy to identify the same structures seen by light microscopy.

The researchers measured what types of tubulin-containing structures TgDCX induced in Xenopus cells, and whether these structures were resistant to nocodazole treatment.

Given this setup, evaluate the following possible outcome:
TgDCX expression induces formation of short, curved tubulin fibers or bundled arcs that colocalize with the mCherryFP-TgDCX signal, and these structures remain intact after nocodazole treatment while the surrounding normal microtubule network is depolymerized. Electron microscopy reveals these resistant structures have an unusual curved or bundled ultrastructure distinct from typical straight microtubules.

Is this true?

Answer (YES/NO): YES